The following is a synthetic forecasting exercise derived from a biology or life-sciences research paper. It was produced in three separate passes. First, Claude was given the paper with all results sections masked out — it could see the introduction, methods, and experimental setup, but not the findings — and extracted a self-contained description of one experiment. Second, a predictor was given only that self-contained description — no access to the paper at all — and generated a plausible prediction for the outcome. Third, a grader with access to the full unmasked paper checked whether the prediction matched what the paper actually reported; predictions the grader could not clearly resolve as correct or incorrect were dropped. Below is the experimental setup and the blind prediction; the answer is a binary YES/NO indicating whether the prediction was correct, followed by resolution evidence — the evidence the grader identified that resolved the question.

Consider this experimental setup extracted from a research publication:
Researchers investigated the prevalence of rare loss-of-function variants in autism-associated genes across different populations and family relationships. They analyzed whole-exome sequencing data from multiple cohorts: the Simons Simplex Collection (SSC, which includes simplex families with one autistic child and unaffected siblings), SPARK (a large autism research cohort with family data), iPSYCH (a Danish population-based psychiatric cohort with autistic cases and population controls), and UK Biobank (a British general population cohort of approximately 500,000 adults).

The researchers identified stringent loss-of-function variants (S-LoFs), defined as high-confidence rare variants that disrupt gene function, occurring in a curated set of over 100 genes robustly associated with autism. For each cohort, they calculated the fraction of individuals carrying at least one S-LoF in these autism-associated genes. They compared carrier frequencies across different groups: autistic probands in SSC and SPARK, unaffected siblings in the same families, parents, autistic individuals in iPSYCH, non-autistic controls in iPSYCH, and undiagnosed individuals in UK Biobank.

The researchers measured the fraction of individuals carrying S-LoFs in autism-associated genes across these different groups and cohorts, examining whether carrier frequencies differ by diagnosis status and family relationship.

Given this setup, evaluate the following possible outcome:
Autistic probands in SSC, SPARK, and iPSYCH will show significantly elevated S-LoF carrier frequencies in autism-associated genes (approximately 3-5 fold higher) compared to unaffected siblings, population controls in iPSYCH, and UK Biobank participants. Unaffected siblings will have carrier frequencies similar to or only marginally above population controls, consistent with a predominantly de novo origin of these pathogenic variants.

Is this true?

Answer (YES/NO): NO